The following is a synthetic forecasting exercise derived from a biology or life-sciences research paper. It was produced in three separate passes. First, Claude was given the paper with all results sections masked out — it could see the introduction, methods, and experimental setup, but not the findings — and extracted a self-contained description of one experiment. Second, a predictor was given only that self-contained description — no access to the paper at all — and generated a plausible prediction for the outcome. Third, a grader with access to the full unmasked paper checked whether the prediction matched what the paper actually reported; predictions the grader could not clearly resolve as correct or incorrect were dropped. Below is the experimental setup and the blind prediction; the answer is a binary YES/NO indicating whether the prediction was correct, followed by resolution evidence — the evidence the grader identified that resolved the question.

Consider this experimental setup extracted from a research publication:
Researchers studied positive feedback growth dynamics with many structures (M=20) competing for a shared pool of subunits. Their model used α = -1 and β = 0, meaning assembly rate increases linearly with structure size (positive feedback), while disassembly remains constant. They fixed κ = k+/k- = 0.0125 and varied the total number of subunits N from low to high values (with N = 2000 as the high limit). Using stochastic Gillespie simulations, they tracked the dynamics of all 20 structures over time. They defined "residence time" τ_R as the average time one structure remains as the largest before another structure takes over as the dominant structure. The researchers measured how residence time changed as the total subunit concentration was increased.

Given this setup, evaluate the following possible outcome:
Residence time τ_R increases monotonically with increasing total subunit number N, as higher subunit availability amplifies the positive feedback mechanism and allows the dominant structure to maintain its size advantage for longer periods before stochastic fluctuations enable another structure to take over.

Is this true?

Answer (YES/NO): YES